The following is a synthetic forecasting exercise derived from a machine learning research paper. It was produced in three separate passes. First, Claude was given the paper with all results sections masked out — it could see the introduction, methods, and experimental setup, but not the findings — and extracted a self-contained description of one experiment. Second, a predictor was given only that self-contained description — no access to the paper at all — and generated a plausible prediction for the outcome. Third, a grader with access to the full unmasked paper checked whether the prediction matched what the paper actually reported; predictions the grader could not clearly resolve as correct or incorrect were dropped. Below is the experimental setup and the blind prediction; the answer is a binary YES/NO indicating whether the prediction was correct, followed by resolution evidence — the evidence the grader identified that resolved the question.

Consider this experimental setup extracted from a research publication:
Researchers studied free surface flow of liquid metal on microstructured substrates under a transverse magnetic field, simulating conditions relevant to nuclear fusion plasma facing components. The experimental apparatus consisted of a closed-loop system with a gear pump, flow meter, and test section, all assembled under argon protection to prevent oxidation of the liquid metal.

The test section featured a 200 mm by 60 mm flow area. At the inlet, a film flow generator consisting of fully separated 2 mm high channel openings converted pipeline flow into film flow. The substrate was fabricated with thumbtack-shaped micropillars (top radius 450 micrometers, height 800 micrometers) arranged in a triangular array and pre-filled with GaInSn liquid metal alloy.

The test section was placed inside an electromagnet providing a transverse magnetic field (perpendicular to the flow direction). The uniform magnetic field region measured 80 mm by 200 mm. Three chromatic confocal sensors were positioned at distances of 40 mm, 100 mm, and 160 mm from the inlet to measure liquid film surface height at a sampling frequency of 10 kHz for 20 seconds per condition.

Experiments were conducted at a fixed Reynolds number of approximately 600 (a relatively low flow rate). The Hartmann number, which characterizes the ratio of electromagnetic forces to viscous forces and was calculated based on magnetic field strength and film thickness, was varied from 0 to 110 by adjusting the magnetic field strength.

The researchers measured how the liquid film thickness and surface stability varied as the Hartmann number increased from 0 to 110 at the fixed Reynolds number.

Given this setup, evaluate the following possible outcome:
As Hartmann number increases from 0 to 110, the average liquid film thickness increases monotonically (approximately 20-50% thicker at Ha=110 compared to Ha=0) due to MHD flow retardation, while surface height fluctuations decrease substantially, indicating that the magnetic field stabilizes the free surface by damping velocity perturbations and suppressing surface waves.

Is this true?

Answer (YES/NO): NO